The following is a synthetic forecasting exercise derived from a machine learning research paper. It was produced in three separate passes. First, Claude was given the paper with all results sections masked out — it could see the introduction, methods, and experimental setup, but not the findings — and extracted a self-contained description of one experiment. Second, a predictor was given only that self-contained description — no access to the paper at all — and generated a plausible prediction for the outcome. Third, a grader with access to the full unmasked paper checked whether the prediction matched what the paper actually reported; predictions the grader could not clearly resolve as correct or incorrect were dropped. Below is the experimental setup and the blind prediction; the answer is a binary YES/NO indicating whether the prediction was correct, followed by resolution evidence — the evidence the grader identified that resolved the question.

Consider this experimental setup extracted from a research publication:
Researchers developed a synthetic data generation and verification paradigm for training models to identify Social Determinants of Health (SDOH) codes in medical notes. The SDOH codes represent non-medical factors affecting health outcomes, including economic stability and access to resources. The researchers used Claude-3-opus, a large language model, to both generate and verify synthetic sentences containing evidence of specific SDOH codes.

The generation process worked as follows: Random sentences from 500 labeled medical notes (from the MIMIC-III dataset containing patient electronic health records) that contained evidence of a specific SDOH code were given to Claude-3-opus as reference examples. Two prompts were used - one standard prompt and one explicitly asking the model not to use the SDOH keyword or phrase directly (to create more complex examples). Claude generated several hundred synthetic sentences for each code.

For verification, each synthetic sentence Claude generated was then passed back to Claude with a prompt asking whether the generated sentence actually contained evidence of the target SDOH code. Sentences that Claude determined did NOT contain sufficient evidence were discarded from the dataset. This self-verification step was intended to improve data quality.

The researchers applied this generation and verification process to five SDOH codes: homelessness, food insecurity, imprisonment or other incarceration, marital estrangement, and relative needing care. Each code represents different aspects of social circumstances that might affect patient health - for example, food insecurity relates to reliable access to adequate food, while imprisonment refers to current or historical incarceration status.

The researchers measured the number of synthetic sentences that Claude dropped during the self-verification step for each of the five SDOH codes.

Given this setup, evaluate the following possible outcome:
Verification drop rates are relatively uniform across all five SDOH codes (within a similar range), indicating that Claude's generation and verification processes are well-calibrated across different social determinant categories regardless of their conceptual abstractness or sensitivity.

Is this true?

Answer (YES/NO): NO